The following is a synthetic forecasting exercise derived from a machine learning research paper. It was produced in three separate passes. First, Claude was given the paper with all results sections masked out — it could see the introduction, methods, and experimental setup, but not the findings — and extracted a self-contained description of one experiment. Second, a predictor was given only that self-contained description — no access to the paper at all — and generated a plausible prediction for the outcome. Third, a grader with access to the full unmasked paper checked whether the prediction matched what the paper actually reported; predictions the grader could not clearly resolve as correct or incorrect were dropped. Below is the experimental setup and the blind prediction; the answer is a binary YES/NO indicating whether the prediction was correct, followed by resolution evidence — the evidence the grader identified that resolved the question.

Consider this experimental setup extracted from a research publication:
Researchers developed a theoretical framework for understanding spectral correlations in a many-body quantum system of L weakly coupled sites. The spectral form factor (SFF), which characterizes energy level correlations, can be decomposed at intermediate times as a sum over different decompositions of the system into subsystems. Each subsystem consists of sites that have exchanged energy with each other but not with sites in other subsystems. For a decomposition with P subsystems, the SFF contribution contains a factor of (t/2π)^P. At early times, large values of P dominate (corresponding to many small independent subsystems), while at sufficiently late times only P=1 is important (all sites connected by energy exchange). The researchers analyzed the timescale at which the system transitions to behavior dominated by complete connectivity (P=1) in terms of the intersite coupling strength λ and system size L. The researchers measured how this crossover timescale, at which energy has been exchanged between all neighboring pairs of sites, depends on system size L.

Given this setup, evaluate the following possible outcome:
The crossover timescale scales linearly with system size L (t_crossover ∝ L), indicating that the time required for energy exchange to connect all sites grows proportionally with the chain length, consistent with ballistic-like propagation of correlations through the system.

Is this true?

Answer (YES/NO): NO